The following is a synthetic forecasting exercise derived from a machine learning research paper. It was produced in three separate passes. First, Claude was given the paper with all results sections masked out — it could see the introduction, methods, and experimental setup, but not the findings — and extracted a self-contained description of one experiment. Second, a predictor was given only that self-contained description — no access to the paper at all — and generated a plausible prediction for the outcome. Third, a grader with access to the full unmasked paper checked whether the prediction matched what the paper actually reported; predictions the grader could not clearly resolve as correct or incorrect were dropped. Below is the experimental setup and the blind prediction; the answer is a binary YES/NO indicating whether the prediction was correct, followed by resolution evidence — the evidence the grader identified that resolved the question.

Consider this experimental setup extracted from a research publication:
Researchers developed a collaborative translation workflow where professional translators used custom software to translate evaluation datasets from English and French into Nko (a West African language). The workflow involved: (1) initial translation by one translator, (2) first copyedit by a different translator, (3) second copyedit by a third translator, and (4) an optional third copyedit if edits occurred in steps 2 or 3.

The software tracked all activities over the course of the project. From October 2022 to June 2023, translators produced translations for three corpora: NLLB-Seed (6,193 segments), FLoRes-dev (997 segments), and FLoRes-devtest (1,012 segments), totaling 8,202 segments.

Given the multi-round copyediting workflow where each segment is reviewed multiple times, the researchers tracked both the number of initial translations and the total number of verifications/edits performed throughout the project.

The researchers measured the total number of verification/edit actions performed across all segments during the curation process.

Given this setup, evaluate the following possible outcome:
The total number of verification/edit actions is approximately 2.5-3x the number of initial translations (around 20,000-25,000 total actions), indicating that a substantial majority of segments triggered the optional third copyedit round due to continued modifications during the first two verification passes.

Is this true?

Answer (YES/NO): YES